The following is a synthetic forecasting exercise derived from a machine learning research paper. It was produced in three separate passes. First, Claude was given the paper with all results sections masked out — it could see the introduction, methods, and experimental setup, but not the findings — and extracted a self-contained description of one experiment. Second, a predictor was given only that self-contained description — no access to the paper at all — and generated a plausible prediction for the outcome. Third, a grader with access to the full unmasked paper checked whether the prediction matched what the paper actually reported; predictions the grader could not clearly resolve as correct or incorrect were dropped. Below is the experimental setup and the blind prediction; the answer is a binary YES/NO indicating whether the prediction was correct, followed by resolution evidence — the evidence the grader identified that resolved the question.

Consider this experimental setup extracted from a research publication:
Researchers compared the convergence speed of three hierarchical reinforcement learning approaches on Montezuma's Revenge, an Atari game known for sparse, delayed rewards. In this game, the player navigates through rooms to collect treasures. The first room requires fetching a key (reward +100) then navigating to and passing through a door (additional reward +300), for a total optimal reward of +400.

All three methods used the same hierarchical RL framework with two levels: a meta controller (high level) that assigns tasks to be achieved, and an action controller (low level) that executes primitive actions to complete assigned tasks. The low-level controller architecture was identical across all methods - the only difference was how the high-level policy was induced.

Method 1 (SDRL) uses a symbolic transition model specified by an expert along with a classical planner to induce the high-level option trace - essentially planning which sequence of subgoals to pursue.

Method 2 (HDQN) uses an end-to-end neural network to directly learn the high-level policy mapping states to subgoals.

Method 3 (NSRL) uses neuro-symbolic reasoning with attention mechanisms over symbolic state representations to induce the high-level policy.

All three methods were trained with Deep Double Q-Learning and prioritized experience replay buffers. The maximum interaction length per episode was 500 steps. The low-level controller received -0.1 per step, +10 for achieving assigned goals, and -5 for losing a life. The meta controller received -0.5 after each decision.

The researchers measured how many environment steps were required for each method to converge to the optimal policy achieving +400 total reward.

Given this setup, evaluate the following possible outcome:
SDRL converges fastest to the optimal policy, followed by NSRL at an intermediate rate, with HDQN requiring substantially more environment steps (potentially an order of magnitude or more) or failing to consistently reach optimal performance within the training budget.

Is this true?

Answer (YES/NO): NO